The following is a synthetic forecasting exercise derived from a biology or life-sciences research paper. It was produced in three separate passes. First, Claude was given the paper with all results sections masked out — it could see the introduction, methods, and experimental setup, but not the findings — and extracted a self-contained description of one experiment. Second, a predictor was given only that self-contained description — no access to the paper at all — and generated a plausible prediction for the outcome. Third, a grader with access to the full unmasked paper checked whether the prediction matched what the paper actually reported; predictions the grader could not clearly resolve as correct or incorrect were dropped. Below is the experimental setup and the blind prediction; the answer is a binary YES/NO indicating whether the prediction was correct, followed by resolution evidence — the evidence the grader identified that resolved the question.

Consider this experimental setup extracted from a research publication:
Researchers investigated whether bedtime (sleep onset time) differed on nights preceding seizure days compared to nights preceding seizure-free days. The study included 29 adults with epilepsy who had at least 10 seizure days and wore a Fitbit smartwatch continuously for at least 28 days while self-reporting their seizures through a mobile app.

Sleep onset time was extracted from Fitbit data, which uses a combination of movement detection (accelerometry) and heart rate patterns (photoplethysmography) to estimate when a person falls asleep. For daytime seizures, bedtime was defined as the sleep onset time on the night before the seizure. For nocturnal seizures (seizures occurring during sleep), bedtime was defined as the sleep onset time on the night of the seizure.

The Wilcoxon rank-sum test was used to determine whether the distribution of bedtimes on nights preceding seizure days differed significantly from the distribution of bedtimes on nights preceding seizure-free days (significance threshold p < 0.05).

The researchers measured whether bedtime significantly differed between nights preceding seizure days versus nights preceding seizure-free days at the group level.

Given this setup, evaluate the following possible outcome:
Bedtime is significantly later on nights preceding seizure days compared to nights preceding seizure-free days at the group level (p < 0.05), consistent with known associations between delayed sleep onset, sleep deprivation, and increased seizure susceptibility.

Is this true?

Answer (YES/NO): NO